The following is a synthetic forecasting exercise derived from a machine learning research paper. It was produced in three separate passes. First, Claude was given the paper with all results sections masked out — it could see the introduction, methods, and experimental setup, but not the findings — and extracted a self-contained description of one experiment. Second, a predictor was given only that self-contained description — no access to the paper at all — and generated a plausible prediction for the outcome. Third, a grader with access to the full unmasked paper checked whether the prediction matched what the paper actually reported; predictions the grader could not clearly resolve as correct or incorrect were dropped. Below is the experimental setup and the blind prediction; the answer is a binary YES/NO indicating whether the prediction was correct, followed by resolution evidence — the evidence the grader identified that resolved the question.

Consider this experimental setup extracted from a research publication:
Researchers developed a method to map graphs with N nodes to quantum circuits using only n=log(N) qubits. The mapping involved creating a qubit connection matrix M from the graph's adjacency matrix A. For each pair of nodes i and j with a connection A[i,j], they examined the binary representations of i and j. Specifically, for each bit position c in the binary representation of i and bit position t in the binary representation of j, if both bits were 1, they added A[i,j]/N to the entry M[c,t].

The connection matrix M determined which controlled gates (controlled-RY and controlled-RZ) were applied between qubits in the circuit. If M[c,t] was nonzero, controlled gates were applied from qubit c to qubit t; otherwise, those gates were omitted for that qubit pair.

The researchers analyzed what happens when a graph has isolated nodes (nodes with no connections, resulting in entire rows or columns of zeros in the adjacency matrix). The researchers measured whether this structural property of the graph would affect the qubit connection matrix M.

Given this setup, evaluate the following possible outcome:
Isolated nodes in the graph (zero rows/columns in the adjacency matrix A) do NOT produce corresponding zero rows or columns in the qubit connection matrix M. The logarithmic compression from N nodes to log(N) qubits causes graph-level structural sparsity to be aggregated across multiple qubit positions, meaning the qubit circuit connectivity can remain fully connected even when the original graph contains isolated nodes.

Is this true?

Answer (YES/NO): NO